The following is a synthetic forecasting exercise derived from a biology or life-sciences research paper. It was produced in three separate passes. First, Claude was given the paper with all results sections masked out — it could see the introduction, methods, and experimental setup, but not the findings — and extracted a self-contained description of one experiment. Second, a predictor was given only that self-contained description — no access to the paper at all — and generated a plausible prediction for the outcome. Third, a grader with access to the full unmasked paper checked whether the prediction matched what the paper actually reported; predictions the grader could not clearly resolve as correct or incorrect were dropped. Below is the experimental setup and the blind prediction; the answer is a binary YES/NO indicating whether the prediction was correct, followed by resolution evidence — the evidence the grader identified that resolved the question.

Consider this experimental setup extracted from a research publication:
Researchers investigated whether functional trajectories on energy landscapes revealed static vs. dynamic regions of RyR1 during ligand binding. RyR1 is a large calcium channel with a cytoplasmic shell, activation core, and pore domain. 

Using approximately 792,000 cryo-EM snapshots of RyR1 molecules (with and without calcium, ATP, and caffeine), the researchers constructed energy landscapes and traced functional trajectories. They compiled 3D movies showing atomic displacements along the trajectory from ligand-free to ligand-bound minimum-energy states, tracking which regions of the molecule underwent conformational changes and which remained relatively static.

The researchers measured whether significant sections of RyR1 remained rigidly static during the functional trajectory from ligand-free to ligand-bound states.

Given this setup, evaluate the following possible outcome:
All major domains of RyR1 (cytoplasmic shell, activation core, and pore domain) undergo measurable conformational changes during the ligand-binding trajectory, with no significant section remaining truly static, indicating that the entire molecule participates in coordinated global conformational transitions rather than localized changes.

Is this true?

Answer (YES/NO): NO